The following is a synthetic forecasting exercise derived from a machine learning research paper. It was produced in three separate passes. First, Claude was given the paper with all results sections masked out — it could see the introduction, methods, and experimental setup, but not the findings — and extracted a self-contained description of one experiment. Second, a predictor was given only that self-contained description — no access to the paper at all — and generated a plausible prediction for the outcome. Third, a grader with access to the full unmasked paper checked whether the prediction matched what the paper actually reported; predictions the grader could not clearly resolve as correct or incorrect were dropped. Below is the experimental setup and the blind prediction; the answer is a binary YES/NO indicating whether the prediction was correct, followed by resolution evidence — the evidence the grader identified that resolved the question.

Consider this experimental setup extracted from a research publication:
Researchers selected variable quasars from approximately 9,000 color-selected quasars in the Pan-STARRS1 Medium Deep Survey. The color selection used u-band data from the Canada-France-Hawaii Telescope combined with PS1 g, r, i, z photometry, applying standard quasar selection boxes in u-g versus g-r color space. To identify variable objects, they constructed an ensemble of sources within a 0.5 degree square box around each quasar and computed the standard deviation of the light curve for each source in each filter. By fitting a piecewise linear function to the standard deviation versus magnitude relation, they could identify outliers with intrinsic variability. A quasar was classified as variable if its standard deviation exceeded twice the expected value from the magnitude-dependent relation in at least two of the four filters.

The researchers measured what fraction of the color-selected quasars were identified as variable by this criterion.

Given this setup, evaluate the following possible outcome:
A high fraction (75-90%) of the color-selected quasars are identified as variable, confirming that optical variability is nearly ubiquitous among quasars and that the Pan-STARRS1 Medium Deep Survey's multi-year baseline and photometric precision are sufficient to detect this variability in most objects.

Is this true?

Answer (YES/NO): NO